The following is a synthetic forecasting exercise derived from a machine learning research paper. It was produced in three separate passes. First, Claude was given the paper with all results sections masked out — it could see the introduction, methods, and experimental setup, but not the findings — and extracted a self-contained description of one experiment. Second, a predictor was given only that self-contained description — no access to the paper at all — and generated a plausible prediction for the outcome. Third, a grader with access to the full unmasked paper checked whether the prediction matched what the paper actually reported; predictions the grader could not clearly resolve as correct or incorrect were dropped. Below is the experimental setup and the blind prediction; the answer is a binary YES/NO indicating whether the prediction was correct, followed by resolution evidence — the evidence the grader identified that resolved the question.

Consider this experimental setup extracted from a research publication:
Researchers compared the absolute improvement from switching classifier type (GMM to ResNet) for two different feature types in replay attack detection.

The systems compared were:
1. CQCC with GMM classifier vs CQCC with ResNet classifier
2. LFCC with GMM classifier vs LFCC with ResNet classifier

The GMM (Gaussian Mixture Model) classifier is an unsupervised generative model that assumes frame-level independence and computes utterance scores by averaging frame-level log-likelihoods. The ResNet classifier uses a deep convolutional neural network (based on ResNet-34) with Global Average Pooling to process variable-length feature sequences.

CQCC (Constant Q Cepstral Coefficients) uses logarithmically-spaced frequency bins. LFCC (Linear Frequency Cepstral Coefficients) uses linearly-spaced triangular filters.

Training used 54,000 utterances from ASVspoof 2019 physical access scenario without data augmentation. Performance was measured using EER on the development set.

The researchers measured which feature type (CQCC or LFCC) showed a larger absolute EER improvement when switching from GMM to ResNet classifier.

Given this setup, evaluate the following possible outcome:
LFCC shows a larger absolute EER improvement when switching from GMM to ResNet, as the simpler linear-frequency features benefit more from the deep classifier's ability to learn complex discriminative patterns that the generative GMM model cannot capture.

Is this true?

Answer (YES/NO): YES